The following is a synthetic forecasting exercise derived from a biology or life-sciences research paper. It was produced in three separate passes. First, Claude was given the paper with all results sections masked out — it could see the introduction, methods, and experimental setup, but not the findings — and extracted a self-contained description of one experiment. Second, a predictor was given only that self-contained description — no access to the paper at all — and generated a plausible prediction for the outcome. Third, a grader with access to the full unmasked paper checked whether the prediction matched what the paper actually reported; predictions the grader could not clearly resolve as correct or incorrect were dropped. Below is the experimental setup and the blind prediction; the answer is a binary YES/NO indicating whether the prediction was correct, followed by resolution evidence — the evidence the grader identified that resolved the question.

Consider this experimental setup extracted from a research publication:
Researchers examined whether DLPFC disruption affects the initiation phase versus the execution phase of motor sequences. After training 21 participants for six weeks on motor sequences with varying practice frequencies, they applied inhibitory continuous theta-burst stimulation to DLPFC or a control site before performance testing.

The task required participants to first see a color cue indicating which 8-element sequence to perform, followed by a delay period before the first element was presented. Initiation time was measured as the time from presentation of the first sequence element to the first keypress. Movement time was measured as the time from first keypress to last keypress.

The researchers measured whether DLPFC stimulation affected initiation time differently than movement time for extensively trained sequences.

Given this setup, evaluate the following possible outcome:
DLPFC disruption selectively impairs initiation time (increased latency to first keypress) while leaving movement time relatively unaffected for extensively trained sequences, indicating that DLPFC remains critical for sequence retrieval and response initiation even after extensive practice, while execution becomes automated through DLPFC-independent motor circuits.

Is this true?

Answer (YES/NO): NO